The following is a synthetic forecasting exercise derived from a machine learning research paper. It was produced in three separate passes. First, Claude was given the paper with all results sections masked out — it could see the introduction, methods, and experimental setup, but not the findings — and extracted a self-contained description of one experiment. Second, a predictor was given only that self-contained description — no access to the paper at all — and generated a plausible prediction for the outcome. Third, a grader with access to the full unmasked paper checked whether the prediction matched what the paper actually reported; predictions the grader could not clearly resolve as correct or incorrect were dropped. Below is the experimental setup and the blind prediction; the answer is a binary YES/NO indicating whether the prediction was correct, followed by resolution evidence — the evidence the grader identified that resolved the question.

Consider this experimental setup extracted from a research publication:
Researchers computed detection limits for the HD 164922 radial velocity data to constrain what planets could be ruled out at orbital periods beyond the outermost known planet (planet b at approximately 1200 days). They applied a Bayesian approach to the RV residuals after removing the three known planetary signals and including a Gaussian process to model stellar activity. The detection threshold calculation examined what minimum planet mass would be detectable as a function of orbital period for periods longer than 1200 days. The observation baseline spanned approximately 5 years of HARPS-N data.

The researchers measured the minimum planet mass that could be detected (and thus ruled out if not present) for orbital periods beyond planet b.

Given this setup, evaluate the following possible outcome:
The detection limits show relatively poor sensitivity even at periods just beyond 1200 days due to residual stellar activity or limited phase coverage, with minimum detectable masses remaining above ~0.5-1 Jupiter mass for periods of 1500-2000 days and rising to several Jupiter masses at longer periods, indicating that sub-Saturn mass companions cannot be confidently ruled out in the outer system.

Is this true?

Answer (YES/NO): NO